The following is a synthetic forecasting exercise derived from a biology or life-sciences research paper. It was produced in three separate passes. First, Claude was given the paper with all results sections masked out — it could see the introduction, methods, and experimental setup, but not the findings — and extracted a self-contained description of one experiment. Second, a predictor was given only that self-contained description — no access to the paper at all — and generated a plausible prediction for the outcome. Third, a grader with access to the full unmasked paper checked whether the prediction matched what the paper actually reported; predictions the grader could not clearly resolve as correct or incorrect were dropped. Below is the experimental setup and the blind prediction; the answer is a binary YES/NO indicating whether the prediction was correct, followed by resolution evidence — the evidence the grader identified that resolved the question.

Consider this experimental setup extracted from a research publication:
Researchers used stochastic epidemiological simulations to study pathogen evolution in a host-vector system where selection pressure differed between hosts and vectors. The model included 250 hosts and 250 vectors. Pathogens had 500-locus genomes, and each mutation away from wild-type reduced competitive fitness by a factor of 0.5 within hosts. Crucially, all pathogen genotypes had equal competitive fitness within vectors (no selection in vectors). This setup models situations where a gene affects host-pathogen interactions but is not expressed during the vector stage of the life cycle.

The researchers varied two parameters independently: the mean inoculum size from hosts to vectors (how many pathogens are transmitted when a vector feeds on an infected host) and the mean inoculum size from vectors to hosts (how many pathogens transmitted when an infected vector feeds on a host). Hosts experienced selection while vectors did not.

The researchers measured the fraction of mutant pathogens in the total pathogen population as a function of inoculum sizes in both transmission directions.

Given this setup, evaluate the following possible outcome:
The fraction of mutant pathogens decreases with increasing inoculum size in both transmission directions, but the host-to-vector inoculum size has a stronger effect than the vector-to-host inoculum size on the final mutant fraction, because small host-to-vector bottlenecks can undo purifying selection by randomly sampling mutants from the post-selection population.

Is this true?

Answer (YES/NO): NO